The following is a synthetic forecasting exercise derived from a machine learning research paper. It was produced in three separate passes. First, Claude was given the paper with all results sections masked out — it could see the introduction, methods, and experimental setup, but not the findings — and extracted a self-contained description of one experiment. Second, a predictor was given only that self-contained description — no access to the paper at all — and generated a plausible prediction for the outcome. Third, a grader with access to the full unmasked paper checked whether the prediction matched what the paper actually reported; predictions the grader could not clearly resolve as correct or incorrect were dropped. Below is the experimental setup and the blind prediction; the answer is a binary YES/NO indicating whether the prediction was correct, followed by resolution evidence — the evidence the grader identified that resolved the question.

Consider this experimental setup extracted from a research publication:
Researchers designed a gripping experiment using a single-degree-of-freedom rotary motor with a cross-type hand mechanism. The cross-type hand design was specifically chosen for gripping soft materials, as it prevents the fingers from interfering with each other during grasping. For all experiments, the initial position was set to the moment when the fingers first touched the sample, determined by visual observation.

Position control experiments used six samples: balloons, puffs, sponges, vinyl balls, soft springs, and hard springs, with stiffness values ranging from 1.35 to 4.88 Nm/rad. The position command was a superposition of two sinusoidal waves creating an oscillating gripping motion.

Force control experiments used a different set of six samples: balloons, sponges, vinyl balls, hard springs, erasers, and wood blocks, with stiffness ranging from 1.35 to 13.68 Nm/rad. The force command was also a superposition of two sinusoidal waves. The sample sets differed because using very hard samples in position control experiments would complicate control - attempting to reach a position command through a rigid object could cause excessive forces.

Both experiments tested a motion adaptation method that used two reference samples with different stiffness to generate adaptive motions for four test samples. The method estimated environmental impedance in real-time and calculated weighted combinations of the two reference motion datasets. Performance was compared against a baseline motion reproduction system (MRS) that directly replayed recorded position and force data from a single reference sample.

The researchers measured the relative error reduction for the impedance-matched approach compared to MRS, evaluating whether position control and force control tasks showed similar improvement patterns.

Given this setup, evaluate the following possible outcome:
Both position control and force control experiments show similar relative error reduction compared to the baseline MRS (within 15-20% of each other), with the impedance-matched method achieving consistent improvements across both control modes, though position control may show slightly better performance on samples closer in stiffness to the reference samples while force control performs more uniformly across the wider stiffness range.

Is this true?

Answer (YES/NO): YES